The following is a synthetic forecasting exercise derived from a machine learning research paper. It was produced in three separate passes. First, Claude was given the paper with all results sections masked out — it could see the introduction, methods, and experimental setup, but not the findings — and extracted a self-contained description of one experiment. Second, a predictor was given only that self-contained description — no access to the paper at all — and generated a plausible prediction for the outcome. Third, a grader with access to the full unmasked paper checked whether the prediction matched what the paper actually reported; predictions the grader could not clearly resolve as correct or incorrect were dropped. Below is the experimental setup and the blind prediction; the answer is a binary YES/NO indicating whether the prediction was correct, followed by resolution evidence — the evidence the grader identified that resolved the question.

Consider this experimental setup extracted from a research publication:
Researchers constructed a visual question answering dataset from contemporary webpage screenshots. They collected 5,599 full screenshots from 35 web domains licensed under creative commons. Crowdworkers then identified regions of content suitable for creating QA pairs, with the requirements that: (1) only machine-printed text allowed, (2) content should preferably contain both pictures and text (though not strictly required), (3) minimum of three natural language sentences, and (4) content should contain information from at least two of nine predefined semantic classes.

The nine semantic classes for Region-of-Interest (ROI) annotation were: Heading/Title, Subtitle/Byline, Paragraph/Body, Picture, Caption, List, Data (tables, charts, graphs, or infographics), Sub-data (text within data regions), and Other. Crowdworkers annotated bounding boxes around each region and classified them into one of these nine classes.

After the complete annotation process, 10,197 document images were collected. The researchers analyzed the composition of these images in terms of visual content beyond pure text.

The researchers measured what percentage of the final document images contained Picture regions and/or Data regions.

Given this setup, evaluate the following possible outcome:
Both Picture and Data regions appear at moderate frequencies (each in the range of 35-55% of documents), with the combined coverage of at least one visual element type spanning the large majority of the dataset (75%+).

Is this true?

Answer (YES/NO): NO